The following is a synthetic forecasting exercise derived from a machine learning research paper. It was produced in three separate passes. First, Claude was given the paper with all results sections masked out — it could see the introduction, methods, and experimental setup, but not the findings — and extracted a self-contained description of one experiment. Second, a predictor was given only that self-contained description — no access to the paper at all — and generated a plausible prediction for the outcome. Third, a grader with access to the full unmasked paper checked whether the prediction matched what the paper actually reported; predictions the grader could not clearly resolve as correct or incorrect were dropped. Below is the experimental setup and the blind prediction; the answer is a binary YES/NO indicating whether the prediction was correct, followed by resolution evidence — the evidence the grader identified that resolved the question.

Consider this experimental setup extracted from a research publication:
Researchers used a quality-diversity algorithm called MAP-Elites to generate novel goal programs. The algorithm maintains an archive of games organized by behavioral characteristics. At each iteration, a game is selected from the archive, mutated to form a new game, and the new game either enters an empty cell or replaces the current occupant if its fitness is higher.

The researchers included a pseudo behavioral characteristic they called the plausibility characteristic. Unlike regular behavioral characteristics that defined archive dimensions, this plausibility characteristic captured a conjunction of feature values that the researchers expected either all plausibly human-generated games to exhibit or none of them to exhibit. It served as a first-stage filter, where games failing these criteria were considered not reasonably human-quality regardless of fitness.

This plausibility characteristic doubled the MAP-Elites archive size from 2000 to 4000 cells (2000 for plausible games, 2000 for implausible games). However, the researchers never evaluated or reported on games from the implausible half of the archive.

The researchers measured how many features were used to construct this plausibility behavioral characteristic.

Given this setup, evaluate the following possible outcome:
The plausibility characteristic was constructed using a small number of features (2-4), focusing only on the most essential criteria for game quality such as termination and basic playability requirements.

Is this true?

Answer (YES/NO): NO